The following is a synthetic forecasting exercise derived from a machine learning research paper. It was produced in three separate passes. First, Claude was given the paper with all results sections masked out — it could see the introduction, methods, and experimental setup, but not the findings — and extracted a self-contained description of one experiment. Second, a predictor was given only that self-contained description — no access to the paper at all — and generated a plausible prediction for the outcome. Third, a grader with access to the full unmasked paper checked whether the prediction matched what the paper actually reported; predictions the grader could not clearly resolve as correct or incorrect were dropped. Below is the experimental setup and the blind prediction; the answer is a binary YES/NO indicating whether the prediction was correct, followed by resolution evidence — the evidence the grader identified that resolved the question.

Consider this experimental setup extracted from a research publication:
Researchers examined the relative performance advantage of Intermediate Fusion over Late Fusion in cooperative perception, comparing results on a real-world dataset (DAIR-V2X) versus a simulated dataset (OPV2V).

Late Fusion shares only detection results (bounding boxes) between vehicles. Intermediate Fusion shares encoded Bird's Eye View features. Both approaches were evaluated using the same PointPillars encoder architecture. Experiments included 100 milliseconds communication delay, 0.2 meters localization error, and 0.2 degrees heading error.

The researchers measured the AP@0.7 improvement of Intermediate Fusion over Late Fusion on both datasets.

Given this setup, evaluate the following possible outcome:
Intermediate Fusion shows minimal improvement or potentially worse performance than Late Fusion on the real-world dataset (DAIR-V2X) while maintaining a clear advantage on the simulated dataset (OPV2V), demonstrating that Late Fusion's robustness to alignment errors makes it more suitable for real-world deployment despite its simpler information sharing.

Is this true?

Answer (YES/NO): NO